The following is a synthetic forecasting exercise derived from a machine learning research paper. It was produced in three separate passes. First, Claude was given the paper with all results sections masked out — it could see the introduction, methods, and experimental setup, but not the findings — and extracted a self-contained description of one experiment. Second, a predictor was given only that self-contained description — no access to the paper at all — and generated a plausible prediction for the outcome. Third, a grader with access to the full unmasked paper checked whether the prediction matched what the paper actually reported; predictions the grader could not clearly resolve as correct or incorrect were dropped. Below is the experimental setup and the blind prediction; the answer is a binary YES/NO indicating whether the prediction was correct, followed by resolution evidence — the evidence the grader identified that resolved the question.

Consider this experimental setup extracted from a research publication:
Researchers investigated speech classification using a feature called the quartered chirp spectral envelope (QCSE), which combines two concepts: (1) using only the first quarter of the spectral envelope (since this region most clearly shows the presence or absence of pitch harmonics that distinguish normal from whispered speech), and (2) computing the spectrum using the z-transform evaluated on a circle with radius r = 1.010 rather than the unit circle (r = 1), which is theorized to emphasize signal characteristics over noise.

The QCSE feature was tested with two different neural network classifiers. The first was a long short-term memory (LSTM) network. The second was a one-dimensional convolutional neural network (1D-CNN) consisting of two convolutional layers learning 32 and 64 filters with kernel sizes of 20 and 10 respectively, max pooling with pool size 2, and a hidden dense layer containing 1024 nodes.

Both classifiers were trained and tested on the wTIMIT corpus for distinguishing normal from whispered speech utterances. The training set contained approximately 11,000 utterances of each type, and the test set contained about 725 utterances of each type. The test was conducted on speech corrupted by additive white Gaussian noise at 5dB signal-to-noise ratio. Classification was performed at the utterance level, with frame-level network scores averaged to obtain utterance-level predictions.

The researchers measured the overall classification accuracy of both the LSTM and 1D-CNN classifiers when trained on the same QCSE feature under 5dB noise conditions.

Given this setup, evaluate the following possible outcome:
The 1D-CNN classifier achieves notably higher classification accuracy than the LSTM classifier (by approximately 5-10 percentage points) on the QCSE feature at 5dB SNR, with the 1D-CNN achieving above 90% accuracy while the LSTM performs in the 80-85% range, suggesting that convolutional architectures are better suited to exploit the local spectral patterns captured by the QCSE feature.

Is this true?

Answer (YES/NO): NO